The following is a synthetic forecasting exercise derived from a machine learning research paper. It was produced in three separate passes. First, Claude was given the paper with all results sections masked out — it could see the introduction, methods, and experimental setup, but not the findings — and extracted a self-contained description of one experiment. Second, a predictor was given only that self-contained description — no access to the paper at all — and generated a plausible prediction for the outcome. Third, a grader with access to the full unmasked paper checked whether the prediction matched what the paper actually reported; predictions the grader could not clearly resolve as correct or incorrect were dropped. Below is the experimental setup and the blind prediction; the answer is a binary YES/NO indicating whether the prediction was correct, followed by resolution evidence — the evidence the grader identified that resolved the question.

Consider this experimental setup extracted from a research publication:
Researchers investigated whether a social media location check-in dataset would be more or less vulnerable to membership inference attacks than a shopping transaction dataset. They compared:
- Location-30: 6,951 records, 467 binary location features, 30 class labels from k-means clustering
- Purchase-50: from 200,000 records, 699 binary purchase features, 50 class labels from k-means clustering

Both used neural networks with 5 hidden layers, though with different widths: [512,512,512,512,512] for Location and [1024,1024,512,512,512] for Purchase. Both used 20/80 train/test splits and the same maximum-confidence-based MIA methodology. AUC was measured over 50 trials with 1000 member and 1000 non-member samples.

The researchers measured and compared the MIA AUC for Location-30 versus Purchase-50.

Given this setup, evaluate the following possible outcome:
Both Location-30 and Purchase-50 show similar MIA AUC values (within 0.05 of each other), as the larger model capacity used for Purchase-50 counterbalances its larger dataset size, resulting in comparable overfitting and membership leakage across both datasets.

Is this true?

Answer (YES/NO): NO